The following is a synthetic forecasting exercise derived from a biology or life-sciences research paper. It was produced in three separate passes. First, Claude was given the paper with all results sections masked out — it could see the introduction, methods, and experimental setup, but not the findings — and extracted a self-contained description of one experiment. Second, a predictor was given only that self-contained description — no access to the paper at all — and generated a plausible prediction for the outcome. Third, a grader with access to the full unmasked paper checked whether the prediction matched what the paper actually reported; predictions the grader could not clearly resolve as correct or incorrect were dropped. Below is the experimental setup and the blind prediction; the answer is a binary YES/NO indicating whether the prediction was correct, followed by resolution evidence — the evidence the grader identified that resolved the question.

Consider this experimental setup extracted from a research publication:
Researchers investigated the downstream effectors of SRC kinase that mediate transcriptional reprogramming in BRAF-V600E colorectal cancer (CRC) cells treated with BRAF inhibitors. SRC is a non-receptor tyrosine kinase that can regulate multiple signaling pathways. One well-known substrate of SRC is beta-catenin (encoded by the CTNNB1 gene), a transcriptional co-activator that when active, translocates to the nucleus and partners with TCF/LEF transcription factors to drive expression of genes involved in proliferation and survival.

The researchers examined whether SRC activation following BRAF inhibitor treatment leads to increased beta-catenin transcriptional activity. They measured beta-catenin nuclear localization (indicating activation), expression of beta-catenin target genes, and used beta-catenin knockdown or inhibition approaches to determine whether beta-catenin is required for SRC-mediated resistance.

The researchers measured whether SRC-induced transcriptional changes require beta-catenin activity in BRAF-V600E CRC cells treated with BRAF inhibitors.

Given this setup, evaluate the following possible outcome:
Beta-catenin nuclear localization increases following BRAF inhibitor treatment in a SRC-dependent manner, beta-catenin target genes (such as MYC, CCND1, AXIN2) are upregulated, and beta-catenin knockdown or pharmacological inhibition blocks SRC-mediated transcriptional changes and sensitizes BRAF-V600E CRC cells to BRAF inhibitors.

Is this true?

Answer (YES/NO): NO